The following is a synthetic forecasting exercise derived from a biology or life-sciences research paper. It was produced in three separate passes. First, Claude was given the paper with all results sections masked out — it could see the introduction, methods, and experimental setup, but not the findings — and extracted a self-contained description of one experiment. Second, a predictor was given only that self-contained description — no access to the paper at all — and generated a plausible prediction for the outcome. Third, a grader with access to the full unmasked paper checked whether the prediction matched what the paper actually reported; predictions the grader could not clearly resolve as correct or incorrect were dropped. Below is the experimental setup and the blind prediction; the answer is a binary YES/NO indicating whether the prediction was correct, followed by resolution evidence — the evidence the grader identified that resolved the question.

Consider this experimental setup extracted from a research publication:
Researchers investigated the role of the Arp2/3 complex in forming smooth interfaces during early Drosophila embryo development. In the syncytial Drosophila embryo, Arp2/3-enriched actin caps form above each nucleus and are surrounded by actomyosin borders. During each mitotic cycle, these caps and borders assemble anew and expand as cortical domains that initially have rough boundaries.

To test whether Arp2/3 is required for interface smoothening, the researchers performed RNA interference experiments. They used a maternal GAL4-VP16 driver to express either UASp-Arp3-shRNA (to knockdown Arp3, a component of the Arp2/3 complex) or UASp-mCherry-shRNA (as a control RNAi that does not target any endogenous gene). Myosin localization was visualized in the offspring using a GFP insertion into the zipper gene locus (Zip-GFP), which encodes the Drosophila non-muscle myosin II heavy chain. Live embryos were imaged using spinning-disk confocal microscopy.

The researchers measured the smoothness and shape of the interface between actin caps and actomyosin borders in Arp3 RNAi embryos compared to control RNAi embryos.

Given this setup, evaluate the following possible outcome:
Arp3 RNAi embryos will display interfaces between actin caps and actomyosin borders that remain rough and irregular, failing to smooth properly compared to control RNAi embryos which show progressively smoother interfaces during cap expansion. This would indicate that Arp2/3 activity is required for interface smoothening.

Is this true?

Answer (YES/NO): YES